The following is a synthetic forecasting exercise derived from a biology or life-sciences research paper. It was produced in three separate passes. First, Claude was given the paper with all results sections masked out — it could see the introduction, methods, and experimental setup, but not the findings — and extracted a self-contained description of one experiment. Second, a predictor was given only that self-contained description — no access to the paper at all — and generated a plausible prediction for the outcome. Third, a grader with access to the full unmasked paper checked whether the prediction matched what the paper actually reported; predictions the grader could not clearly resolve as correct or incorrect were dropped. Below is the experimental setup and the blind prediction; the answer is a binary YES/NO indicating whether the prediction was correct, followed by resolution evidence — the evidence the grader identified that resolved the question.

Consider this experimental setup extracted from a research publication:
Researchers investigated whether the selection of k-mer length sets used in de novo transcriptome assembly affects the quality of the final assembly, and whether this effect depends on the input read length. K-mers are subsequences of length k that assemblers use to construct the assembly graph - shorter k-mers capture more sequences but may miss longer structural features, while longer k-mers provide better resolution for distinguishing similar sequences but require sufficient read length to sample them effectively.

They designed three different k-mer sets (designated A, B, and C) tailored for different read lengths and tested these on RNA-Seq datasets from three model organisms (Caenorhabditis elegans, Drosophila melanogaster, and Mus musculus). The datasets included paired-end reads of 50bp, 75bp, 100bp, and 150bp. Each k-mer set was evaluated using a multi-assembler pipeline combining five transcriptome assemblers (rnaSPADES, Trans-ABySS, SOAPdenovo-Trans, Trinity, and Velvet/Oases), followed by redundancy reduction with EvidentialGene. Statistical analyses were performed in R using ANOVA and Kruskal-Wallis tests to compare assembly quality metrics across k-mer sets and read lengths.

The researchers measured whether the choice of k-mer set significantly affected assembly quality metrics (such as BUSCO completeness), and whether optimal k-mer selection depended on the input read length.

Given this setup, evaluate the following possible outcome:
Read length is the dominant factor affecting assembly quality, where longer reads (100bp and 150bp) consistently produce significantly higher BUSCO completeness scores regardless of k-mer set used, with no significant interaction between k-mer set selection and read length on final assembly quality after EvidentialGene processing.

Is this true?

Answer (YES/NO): NO